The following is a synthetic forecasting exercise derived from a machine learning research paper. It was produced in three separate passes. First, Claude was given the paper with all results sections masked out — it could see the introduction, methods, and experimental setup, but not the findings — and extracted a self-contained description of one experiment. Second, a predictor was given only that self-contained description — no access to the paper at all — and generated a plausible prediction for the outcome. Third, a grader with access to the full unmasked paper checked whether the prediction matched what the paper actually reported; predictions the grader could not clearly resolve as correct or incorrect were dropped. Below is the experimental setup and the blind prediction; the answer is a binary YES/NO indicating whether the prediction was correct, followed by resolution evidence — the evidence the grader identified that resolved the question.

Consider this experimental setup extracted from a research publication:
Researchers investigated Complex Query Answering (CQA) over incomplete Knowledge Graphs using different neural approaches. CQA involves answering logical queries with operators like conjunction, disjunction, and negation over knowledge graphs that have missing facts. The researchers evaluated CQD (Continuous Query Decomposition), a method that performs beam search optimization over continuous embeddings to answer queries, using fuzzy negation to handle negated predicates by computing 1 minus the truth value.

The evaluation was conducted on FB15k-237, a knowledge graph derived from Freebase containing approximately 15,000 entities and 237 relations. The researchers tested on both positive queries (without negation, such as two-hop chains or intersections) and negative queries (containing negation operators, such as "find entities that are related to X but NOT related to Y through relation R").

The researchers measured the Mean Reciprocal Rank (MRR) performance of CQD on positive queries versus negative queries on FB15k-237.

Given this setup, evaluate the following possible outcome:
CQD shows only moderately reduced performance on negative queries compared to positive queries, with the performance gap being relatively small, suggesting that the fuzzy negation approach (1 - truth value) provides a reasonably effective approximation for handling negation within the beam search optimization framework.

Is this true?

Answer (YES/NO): NO